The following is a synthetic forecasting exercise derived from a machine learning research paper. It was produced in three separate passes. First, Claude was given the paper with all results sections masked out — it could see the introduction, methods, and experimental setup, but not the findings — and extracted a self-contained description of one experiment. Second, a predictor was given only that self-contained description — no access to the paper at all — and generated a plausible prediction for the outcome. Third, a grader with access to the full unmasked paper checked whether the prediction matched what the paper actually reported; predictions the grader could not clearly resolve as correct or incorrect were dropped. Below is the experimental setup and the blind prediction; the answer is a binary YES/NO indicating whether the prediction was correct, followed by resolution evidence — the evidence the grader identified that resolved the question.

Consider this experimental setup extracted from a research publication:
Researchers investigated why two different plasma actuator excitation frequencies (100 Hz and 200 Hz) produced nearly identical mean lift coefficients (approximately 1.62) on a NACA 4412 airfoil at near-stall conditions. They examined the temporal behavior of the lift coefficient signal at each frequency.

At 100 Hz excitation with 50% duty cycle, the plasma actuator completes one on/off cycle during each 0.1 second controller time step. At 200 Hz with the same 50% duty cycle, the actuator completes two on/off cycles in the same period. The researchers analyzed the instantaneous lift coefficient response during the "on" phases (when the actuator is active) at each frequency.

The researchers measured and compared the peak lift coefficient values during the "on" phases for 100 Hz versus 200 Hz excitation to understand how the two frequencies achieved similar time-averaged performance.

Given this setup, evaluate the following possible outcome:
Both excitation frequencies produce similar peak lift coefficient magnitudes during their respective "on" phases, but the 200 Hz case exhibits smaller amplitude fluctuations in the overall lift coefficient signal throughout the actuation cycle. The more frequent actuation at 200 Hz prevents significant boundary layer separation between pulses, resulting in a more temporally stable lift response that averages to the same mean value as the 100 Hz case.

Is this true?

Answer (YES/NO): NO